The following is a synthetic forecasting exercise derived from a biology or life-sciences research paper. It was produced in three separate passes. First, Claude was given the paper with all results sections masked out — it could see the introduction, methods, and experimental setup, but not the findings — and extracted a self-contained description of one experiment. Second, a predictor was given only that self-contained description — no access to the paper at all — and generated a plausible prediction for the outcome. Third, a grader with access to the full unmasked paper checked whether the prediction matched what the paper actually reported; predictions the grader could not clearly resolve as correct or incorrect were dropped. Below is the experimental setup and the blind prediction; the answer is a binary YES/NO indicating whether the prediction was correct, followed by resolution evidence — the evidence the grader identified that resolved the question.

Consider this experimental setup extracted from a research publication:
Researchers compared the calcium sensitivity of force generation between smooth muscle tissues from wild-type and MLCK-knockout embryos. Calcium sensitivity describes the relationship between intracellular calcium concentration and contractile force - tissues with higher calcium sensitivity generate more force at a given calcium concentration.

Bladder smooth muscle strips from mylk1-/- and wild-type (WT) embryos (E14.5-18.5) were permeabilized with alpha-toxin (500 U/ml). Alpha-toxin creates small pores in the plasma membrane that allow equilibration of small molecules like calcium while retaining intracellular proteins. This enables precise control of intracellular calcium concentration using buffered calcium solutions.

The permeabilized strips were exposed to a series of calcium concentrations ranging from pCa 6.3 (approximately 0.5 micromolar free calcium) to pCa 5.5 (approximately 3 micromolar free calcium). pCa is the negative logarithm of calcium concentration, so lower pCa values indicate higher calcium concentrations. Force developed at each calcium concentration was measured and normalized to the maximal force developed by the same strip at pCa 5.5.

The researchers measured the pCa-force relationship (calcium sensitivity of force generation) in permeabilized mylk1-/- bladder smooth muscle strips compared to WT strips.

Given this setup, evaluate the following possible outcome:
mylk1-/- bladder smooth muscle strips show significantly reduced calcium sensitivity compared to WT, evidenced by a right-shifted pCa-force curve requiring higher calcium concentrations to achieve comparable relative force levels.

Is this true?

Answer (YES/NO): NO